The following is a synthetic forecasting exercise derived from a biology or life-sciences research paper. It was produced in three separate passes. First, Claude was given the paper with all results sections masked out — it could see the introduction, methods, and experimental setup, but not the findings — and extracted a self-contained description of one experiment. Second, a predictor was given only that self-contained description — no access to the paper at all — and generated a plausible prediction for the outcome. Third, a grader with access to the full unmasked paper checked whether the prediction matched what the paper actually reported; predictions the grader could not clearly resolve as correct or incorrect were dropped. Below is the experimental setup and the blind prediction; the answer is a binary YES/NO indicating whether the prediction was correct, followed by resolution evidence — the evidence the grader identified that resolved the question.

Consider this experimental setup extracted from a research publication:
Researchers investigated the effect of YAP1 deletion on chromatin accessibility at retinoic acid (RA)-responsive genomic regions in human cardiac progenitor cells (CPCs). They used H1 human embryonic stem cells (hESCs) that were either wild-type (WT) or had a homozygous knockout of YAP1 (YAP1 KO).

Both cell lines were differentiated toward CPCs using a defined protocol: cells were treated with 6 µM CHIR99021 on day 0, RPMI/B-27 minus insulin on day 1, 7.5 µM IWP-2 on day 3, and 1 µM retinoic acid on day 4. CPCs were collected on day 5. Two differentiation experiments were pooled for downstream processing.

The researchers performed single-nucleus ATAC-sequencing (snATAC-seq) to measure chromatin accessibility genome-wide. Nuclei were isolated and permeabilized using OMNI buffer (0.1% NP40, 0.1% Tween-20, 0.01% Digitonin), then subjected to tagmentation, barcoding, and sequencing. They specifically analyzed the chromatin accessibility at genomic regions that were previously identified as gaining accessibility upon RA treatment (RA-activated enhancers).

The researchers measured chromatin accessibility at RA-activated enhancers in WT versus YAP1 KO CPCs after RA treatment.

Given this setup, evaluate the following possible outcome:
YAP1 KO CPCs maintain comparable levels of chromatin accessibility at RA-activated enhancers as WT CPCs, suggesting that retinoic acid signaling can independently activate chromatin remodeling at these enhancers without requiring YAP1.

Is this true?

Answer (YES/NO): NO